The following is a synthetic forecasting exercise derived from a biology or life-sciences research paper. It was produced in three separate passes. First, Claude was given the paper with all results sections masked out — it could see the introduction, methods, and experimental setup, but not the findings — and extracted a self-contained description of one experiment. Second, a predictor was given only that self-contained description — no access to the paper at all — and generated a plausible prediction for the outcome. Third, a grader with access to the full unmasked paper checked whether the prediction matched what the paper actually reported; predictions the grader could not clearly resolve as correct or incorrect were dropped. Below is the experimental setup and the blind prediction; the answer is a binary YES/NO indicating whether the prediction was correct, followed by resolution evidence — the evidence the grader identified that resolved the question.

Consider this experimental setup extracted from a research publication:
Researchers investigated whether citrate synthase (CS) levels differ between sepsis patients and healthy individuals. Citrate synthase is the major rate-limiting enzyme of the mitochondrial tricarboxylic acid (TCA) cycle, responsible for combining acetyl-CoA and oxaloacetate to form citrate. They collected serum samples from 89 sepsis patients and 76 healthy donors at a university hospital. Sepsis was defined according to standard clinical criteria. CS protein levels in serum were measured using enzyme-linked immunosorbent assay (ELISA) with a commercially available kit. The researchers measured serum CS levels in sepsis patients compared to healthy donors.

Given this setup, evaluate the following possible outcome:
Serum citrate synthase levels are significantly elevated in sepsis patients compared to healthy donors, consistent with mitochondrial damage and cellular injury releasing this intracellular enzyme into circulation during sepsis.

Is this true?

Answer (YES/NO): NO